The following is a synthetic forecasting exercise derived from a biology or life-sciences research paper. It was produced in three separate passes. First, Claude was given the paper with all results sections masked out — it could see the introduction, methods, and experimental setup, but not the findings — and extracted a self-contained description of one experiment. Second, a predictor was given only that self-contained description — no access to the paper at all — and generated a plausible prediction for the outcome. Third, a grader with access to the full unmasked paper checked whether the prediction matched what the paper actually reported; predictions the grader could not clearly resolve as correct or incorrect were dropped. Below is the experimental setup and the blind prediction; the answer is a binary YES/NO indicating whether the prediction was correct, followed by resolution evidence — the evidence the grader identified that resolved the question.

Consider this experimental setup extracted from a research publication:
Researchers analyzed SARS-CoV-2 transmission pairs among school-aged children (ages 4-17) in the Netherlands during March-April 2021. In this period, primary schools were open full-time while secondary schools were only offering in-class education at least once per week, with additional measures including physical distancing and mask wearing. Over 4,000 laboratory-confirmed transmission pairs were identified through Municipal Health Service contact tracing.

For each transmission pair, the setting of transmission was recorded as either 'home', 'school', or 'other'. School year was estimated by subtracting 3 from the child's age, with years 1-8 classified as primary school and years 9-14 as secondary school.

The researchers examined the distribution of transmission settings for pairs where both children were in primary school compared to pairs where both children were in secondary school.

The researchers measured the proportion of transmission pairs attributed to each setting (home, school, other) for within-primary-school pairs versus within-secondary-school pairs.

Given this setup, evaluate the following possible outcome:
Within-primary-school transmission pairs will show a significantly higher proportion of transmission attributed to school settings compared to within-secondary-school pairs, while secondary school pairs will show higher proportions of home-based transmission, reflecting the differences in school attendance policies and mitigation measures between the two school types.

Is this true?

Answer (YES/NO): NO